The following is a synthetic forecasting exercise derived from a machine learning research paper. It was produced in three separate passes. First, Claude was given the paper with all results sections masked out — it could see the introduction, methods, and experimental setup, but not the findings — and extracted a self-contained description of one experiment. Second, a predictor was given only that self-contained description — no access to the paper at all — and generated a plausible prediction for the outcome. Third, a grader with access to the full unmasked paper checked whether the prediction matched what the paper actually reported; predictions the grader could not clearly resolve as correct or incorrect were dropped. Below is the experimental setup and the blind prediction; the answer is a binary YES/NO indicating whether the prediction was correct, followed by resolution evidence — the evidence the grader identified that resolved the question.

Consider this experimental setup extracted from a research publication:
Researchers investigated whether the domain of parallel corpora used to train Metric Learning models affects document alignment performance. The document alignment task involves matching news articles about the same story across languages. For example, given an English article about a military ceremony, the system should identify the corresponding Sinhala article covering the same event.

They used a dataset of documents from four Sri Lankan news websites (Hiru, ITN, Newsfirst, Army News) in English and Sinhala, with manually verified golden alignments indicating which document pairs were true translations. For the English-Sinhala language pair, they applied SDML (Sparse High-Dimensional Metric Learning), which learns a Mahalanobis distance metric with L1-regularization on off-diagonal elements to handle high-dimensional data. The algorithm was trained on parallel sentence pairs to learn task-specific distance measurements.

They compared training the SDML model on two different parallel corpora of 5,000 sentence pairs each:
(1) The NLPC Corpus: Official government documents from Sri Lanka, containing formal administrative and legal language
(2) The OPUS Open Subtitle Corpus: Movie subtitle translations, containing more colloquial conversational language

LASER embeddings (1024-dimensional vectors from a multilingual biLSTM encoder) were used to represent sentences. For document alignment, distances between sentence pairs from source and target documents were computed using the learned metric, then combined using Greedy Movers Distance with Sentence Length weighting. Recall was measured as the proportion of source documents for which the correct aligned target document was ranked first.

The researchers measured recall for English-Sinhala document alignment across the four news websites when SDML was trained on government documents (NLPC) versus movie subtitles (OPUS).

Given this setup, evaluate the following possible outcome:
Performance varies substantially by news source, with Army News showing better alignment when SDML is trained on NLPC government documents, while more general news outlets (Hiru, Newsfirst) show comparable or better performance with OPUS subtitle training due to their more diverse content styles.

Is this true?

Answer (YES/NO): NO